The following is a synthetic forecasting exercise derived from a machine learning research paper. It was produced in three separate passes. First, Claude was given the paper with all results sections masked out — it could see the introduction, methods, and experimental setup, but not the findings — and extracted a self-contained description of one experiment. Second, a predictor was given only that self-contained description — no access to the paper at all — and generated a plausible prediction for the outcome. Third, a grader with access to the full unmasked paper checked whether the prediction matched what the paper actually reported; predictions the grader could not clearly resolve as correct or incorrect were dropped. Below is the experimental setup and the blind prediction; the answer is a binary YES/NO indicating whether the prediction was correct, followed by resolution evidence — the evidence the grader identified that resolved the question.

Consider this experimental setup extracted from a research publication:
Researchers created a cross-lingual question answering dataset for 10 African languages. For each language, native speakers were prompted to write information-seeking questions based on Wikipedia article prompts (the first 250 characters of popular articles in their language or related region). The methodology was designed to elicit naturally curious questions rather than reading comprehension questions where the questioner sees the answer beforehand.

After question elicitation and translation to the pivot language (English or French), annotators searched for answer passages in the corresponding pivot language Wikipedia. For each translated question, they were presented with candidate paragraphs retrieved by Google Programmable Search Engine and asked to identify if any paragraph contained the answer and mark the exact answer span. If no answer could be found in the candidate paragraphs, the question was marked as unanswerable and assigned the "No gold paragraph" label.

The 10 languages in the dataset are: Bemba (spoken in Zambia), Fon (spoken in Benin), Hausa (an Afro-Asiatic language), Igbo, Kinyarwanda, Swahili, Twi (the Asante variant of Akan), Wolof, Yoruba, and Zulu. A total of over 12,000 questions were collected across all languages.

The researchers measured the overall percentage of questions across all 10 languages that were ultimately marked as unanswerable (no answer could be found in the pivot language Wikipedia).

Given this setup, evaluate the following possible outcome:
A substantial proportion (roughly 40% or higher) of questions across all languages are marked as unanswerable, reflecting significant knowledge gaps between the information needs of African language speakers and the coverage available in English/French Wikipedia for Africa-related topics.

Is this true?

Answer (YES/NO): NO